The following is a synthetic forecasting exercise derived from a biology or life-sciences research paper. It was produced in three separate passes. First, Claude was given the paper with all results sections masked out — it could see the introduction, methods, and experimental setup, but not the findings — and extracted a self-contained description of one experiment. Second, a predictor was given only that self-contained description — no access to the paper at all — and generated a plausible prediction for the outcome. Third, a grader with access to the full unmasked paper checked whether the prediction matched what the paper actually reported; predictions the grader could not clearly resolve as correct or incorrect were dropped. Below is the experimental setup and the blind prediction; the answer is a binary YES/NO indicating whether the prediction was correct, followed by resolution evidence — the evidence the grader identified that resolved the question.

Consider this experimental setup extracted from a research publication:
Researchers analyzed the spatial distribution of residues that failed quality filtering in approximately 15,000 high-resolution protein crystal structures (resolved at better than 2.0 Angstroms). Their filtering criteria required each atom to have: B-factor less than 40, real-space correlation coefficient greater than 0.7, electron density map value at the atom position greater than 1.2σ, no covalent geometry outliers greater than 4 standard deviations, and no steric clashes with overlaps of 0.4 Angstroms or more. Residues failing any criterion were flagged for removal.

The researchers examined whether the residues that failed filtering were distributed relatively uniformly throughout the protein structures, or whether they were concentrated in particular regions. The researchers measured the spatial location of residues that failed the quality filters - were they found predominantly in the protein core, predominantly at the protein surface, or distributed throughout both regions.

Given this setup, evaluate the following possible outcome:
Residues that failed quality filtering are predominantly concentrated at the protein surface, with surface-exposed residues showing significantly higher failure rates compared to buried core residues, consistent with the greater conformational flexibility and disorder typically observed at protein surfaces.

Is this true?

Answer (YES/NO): YES